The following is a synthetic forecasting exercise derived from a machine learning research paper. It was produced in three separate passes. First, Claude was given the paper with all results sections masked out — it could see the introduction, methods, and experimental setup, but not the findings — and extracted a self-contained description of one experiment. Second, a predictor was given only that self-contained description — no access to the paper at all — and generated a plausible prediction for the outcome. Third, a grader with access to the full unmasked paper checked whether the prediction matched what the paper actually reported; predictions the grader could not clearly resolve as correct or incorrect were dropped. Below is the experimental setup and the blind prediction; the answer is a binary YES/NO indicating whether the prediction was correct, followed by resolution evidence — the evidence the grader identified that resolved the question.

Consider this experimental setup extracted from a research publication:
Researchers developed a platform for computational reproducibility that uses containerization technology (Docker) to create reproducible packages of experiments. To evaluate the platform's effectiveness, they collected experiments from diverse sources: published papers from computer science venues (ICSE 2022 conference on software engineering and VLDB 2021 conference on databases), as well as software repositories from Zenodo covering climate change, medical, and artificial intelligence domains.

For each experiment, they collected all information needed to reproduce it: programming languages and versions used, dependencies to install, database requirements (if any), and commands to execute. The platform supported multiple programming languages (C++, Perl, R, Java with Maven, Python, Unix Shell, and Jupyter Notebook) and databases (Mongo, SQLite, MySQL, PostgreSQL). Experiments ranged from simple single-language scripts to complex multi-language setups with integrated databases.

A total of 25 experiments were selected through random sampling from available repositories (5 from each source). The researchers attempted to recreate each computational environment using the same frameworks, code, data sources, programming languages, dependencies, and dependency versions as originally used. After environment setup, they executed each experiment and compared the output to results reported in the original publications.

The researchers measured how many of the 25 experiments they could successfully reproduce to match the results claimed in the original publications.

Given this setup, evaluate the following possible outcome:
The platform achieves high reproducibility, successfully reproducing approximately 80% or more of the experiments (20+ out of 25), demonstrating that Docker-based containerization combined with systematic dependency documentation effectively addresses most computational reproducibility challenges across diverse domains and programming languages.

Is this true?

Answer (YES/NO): YES